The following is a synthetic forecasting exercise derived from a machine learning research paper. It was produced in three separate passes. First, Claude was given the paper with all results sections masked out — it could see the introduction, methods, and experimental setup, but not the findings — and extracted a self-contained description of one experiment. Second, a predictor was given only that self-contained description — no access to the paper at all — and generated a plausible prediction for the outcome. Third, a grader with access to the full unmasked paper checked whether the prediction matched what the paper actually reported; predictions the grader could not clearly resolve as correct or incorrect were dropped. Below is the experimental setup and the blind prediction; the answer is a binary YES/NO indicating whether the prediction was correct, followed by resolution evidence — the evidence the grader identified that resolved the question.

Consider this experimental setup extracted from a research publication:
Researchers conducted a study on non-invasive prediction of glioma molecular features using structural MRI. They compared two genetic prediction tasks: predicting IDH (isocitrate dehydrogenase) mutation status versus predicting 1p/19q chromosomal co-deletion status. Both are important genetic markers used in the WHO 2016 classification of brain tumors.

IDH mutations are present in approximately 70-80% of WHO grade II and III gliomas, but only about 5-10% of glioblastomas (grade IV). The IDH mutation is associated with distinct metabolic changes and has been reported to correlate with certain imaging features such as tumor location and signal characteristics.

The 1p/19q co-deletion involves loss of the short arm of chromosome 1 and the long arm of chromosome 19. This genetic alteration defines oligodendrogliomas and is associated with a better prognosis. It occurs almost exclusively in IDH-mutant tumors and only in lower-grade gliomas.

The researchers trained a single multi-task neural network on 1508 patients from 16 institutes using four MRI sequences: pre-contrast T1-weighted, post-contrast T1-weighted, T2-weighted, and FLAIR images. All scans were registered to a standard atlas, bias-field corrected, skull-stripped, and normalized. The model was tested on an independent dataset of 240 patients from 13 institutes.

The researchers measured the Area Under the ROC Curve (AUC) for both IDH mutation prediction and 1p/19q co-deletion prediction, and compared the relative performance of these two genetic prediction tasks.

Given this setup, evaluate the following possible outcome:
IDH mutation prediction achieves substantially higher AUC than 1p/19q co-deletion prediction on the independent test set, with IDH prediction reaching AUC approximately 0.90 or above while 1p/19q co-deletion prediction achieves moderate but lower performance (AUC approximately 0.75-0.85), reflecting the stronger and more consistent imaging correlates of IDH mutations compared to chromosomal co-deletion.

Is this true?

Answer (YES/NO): YES